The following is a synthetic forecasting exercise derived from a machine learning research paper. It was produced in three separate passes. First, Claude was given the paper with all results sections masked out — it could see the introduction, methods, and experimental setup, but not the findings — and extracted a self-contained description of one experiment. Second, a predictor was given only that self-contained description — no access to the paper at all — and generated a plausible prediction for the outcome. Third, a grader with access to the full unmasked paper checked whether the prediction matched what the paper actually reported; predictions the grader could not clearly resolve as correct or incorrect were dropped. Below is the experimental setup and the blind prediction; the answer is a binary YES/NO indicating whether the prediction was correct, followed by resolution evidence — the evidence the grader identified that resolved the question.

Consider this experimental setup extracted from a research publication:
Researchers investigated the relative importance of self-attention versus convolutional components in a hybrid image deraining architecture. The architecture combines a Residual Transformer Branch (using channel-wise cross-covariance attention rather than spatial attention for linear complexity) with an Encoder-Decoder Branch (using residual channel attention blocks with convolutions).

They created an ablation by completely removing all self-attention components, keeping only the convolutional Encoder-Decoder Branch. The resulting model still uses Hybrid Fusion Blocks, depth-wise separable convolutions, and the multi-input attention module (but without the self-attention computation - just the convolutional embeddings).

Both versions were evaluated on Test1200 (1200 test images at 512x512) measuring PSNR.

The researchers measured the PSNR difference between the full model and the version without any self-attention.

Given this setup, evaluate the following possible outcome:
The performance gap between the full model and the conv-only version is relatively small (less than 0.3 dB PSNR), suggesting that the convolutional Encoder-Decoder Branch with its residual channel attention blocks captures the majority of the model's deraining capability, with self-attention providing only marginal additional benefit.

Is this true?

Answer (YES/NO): NO